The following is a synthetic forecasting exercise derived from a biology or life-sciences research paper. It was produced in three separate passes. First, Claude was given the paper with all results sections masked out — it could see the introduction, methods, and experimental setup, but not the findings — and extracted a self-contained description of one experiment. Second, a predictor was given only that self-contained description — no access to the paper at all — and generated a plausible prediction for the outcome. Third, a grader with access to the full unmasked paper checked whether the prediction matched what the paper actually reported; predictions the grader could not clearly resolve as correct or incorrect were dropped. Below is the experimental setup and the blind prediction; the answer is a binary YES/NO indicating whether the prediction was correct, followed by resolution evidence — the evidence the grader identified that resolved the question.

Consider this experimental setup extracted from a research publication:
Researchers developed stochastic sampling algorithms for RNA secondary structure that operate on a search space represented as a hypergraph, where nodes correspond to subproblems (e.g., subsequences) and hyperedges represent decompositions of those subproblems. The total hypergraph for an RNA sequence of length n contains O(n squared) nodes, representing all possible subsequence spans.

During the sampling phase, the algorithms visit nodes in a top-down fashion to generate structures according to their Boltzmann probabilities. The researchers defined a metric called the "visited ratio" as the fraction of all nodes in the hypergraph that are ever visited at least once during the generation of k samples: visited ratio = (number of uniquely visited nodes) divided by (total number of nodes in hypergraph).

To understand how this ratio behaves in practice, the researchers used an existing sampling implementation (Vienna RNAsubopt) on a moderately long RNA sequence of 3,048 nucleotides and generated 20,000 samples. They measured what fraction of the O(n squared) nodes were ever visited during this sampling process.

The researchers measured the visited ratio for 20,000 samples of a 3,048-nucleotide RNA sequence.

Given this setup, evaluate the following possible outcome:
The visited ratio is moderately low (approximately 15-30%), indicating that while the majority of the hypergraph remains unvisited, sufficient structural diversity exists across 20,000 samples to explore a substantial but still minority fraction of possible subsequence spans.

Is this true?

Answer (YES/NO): NO